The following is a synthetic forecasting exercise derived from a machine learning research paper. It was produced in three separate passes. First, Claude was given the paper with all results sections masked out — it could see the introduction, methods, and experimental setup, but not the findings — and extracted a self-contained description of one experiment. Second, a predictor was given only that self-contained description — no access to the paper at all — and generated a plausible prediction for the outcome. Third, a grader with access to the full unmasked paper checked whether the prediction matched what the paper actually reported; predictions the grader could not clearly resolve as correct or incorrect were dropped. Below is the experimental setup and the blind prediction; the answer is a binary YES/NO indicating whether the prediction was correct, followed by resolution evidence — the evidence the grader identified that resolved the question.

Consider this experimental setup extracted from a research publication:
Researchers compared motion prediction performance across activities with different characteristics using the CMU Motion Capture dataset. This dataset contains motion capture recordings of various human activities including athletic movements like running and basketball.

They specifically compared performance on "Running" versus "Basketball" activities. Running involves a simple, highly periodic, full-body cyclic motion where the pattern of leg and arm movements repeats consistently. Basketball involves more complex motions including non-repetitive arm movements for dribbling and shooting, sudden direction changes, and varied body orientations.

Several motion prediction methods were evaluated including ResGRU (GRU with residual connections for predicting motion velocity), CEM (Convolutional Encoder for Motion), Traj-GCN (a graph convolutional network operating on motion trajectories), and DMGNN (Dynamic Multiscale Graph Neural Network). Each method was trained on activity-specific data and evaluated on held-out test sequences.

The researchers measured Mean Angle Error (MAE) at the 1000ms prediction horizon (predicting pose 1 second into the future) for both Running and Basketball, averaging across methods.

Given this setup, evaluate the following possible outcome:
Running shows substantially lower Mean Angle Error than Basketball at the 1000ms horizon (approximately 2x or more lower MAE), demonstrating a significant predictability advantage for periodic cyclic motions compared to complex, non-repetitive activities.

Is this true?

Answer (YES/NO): YES